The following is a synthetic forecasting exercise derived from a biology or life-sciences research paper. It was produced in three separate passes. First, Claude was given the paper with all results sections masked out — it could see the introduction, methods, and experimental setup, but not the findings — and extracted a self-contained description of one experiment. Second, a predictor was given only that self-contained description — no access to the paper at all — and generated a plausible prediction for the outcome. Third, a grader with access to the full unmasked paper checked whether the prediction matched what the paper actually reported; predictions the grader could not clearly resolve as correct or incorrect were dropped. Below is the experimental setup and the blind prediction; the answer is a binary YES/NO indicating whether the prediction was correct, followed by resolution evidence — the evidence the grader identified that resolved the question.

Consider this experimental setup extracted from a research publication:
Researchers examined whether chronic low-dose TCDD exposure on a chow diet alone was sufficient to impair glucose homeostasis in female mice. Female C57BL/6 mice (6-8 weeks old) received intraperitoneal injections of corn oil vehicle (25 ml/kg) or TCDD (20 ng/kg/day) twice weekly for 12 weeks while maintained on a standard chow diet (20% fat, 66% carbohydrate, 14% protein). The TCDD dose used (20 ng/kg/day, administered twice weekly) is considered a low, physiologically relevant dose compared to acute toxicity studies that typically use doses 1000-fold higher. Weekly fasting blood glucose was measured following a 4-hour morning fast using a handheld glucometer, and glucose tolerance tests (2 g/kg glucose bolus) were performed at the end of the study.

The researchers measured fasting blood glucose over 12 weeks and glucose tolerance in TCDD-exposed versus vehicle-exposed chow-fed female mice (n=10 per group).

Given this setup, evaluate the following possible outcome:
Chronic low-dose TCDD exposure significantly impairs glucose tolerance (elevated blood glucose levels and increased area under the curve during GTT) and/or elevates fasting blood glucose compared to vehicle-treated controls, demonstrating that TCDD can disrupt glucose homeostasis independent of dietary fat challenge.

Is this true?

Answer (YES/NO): NO